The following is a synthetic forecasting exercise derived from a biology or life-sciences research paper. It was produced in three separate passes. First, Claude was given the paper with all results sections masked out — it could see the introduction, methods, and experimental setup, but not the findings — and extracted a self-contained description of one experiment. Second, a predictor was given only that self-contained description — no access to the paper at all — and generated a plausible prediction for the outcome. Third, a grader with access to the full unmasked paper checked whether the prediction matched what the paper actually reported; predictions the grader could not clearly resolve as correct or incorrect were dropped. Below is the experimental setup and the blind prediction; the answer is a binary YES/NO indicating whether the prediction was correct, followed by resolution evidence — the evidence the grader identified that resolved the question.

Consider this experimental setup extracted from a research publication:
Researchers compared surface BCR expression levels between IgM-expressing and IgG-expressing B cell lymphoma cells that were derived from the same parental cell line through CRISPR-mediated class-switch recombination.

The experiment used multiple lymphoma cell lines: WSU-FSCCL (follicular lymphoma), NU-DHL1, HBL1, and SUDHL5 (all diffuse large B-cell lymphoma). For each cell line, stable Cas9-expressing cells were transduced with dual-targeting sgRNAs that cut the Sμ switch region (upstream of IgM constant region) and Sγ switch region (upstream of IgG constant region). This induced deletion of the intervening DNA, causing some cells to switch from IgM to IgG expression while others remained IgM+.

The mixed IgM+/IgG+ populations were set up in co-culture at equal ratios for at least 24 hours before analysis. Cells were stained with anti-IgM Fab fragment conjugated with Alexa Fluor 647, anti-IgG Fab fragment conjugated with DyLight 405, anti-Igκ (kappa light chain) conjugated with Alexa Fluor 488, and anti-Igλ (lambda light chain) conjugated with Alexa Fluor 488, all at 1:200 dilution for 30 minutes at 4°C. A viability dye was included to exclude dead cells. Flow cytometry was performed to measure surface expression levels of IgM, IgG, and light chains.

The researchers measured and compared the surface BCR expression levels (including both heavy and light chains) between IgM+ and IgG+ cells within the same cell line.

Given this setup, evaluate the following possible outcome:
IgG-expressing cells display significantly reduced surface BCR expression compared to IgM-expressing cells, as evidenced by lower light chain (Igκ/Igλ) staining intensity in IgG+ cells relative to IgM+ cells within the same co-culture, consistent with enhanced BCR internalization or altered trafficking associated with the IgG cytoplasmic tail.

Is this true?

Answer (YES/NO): NO